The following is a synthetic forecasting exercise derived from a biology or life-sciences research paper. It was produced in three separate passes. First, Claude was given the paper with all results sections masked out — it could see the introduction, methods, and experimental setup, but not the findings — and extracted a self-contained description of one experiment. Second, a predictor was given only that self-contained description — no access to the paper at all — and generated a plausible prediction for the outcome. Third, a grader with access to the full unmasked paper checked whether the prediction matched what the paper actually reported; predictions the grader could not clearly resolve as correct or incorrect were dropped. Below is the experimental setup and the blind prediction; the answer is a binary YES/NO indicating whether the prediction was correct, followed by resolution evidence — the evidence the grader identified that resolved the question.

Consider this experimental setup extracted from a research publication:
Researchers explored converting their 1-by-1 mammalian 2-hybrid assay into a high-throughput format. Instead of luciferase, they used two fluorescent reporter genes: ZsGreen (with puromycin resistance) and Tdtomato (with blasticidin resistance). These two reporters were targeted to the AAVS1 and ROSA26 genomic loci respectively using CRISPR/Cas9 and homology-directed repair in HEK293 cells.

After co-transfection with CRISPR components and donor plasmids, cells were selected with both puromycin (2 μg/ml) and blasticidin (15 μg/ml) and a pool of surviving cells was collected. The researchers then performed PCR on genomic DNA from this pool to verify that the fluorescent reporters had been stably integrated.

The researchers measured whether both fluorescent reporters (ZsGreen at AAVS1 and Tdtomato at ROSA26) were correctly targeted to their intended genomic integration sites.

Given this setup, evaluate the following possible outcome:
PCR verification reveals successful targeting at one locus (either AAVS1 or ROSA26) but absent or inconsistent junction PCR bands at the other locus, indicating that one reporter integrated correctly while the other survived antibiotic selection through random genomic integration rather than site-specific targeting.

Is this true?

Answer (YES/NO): YES